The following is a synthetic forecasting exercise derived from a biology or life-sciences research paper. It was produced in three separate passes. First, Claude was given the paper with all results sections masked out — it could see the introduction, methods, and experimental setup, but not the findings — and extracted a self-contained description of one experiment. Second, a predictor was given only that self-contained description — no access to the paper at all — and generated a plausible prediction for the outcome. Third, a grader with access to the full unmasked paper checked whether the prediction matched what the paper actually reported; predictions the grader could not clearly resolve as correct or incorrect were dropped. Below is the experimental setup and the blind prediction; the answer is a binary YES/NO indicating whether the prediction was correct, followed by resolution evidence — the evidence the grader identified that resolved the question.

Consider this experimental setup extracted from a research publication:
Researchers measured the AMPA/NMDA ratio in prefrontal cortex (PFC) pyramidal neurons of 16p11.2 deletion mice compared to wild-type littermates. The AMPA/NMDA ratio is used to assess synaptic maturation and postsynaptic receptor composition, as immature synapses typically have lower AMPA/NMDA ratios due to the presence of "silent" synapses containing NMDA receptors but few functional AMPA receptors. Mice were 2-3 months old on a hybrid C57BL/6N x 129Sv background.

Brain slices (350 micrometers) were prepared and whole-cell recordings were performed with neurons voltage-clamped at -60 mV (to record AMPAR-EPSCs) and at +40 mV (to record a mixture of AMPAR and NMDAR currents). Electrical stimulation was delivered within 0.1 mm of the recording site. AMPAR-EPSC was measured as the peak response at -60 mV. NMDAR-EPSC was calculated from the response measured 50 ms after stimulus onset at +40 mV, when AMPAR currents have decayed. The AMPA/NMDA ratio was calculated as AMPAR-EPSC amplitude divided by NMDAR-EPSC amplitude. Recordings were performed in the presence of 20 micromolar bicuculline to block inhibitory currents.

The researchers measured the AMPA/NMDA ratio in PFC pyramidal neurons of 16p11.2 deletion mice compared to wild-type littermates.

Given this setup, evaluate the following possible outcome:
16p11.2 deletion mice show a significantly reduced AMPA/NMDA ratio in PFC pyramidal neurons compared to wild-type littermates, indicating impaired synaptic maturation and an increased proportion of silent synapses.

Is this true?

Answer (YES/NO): NO